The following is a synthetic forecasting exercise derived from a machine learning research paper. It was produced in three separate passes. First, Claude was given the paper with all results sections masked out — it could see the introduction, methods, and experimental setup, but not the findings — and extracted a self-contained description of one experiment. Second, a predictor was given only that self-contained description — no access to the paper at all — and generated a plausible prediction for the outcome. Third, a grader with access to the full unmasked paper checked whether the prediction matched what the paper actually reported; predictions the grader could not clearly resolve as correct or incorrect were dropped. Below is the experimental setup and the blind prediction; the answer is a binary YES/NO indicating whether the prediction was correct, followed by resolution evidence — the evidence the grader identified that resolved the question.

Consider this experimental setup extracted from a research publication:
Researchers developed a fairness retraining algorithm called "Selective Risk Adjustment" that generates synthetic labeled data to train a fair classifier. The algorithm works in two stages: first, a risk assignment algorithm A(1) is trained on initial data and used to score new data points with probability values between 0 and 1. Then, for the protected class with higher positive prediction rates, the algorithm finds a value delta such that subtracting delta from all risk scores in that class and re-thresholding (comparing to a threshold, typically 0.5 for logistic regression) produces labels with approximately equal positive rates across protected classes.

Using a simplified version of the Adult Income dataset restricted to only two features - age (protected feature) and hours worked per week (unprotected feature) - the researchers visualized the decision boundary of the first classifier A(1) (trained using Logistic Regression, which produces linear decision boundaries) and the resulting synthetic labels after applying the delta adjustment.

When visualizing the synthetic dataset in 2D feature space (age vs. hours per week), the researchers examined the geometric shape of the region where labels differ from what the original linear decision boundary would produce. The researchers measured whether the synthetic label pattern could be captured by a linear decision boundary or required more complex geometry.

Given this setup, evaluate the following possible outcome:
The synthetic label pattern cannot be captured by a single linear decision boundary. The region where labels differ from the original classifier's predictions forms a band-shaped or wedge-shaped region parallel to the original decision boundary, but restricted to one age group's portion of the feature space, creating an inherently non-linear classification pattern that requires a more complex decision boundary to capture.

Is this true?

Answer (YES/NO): YES